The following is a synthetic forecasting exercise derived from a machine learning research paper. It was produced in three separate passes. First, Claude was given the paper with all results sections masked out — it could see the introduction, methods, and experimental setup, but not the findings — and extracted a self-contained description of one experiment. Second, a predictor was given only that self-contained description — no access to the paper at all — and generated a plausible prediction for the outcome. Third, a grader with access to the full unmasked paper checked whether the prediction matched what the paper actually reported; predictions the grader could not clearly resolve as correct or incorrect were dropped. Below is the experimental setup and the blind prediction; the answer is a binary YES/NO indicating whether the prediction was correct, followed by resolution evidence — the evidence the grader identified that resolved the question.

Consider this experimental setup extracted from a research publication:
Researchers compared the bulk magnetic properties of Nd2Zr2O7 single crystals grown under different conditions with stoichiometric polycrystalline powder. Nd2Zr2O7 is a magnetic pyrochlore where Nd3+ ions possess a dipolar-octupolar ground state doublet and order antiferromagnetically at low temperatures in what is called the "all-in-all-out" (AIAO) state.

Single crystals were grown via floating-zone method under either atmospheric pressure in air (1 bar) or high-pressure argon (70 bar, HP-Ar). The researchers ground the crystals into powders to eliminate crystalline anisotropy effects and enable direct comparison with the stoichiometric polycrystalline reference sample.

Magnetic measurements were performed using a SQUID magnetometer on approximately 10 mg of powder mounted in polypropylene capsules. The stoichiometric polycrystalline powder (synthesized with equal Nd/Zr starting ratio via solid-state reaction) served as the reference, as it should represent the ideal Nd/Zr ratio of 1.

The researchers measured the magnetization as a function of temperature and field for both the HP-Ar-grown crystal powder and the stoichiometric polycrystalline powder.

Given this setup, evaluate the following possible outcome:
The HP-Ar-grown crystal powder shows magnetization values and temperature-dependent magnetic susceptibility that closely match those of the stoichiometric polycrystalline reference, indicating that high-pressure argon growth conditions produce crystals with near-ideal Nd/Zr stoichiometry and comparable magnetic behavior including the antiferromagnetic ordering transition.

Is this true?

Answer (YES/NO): YES